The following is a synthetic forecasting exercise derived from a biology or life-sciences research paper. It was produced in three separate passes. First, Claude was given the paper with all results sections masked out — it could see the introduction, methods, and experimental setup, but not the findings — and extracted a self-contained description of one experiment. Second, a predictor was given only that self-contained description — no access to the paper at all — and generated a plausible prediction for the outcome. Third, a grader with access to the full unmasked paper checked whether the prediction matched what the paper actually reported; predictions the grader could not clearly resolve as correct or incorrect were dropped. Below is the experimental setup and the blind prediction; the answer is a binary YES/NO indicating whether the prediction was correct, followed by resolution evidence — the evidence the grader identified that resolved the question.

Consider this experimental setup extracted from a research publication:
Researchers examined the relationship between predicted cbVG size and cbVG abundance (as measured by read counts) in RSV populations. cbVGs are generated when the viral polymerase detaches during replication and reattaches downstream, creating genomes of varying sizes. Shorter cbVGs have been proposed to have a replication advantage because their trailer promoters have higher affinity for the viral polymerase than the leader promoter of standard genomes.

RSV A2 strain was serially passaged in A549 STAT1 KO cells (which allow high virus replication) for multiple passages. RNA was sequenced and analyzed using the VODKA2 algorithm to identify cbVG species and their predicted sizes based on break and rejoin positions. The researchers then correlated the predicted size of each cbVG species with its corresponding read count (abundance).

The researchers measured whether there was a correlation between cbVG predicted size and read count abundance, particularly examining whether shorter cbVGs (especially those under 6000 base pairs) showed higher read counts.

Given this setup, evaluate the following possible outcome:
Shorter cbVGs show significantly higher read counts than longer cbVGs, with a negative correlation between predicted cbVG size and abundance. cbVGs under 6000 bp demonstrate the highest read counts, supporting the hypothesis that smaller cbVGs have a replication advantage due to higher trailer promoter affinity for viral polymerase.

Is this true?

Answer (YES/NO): YES